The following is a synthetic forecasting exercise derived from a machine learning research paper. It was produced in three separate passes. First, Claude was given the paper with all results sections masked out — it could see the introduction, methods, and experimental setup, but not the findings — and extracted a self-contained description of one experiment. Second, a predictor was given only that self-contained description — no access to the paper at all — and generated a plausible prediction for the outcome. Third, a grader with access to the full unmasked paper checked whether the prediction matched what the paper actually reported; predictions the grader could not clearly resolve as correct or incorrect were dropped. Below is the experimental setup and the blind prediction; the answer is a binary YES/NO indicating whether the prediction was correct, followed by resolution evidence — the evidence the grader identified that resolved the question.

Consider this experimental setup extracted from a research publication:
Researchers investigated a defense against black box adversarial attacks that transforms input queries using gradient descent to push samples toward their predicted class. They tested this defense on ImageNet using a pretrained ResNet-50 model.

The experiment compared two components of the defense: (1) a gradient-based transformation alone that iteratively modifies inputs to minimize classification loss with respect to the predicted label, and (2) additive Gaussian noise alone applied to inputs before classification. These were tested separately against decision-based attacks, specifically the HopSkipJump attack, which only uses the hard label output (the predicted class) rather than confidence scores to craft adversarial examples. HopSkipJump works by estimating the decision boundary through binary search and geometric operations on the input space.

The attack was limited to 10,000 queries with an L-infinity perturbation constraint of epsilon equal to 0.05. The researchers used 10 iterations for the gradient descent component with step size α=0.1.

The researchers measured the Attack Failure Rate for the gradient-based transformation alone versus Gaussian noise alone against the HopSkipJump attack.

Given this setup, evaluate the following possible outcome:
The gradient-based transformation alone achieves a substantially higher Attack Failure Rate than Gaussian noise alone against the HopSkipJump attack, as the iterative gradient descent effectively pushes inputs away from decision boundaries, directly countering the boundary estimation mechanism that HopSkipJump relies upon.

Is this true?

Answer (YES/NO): NO